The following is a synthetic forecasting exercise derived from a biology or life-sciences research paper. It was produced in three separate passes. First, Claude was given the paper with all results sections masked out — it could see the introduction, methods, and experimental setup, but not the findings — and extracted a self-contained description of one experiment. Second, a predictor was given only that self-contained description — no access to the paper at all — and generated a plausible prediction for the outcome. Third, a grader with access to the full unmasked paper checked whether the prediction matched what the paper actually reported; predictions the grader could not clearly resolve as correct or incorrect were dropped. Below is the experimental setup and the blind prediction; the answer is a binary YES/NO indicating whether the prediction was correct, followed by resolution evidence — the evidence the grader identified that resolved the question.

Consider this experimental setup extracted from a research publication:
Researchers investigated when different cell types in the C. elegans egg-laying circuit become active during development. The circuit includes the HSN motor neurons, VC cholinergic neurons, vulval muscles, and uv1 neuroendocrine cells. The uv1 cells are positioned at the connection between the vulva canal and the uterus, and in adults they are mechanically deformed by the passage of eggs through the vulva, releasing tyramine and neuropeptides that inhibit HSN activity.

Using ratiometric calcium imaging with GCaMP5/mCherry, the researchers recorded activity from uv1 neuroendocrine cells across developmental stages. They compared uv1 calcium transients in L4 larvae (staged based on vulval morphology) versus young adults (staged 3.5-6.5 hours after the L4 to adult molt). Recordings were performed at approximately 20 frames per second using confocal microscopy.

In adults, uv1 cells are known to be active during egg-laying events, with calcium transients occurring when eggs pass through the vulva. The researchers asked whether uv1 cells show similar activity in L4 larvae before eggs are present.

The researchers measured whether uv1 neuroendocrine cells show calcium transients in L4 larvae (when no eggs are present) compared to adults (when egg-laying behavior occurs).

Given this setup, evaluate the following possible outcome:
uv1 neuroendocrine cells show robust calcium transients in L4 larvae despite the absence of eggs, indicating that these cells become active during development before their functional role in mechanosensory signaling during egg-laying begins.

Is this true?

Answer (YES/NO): NO